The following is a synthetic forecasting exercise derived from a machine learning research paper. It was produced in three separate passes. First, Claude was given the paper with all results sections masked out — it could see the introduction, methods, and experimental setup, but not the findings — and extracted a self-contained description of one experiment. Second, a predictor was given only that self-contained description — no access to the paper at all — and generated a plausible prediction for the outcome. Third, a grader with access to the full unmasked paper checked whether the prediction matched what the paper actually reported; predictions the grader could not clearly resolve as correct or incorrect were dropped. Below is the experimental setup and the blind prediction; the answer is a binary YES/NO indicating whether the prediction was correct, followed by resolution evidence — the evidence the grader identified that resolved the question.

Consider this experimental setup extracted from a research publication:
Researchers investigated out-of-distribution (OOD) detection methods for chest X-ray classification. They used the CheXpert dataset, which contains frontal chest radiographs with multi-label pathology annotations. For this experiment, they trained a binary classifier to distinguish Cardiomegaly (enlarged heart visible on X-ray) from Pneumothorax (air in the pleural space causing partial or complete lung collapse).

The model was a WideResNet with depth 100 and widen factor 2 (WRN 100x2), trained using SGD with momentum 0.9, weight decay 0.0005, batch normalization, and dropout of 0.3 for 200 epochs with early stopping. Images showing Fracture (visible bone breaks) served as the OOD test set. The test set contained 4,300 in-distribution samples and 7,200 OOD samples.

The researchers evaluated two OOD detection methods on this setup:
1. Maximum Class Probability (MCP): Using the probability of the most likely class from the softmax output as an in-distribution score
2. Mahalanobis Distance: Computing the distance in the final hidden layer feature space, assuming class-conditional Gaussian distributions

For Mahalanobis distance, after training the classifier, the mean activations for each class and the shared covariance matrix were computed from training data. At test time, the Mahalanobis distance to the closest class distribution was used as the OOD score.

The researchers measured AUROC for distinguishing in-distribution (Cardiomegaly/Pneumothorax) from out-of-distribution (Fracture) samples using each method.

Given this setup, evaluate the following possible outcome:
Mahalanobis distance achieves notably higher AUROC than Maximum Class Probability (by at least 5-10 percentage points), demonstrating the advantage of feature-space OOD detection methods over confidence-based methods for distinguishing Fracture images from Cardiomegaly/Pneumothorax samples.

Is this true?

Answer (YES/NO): NO